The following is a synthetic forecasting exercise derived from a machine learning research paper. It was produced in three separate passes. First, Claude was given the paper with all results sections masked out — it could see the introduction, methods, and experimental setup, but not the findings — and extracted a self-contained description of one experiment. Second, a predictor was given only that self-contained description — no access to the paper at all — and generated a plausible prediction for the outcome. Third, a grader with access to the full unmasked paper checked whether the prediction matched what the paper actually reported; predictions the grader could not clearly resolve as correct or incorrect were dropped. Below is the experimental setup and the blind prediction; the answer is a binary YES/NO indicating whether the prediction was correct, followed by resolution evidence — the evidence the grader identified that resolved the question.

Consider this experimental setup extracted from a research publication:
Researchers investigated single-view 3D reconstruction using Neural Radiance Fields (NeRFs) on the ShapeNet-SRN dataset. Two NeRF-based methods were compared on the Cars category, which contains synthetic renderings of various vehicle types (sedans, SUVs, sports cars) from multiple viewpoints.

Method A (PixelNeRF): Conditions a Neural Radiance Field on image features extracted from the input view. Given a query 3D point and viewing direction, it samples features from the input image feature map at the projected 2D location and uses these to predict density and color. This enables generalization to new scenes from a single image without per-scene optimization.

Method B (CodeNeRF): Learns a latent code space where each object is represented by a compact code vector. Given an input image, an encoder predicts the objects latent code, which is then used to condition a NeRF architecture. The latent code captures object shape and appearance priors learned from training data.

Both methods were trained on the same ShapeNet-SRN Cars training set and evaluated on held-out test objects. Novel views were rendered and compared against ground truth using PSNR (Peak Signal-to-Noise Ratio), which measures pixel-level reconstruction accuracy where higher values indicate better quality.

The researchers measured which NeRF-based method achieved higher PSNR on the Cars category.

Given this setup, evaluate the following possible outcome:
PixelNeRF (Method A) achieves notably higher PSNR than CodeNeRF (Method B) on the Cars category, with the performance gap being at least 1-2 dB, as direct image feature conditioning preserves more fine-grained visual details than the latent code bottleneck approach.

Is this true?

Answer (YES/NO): NO